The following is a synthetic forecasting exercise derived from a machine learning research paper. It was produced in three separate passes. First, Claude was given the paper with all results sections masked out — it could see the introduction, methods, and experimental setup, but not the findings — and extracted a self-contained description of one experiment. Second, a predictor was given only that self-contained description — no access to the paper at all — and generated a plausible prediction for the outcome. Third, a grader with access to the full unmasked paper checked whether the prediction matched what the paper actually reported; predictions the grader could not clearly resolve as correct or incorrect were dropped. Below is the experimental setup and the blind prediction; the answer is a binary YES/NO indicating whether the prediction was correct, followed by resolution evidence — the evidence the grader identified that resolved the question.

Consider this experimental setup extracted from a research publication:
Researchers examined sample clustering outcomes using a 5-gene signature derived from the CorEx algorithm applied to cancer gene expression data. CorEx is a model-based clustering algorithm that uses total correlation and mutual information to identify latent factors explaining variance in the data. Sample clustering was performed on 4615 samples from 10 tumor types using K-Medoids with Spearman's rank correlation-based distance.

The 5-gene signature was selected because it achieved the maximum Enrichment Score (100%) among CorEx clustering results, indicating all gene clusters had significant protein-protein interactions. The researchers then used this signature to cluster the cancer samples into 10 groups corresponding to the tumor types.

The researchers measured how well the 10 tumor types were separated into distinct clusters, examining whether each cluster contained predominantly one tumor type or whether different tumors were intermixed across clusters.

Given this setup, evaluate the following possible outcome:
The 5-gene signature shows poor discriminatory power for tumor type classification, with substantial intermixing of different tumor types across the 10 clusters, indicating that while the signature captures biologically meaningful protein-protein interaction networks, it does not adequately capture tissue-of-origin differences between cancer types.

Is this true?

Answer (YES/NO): YES